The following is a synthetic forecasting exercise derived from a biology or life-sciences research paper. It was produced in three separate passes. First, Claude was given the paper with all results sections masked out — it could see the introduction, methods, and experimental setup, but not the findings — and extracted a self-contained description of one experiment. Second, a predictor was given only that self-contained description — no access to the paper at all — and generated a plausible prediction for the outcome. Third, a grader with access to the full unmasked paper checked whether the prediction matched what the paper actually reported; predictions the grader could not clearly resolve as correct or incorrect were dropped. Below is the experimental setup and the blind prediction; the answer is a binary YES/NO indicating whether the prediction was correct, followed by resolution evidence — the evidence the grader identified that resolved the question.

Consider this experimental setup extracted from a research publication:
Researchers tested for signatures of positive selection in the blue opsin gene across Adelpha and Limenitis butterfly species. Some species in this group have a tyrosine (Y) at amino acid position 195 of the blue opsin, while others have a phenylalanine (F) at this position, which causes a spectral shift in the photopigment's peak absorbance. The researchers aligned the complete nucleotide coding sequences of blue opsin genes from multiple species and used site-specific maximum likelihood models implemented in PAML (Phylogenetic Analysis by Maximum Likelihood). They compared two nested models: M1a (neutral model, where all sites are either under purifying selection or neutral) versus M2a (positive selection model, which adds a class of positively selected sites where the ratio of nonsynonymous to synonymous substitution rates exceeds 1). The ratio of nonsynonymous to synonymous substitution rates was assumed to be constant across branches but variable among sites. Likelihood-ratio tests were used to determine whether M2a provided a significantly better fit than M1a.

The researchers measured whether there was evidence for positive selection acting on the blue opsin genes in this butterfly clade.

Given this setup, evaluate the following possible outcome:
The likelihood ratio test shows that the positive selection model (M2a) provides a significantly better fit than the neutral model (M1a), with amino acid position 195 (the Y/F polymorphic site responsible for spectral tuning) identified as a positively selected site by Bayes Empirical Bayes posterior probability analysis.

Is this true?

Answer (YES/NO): NO